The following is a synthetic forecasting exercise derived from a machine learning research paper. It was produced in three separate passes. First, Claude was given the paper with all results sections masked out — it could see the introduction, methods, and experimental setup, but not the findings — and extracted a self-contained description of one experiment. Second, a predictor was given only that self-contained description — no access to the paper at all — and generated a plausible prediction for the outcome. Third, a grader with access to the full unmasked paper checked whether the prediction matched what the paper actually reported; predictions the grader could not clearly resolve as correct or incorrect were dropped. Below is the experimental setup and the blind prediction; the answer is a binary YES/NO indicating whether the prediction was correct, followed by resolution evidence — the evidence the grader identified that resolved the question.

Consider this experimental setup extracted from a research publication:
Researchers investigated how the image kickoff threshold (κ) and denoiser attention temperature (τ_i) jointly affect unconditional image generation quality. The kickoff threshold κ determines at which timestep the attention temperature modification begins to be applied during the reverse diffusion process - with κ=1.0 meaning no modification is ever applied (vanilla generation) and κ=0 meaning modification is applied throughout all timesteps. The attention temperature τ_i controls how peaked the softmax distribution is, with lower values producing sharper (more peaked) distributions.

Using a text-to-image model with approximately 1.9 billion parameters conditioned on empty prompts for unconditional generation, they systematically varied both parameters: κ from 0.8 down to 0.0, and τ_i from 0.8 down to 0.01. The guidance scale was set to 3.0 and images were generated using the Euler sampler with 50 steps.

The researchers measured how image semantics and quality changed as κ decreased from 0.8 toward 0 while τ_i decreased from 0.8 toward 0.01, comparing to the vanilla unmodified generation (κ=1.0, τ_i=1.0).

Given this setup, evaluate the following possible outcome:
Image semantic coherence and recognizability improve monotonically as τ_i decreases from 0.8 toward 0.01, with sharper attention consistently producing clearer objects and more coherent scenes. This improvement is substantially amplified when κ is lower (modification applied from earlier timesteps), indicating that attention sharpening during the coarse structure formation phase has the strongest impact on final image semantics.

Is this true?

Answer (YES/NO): NO